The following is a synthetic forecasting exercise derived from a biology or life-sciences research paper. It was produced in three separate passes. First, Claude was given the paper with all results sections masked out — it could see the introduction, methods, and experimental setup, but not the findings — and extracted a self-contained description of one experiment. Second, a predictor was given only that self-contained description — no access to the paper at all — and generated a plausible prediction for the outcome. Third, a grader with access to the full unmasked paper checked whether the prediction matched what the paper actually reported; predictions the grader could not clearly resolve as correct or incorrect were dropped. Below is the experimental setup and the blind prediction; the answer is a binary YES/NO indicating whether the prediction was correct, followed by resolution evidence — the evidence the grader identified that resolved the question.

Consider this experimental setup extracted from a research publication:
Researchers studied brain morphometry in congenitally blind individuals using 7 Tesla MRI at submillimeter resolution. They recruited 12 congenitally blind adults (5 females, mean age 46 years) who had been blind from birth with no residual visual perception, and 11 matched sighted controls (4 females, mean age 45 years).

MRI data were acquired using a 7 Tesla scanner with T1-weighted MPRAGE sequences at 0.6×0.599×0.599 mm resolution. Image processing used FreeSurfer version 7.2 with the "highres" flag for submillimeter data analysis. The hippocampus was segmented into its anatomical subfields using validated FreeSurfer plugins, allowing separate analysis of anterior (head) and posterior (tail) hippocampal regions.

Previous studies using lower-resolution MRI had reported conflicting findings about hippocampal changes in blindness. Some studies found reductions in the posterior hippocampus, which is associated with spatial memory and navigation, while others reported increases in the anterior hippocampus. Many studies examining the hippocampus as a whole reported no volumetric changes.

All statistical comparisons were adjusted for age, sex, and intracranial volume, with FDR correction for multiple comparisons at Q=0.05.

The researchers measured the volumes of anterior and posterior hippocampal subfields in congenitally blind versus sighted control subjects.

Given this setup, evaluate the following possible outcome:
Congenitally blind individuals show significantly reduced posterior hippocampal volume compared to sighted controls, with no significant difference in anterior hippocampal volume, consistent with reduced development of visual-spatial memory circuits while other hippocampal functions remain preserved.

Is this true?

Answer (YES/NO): NO